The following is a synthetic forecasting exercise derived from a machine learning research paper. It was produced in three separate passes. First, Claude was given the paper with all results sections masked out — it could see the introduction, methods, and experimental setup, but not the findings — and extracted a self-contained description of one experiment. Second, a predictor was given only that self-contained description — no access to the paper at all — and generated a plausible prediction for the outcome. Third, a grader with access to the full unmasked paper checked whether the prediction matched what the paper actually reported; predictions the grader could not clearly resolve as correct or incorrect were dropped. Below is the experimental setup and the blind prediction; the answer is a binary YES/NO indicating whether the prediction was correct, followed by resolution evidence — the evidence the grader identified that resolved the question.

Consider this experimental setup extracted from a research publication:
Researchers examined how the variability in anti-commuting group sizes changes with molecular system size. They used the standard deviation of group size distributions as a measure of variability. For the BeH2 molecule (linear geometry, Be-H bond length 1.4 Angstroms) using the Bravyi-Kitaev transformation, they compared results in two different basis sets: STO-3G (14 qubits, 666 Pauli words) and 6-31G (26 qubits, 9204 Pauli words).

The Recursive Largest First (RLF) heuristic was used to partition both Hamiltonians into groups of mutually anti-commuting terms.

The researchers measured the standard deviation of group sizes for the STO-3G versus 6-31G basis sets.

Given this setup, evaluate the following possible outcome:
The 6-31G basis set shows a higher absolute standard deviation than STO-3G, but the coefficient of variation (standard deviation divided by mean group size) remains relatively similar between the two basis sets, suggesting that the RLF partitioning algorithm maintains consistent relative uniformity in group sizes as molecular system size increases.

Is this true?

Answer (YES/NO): YES